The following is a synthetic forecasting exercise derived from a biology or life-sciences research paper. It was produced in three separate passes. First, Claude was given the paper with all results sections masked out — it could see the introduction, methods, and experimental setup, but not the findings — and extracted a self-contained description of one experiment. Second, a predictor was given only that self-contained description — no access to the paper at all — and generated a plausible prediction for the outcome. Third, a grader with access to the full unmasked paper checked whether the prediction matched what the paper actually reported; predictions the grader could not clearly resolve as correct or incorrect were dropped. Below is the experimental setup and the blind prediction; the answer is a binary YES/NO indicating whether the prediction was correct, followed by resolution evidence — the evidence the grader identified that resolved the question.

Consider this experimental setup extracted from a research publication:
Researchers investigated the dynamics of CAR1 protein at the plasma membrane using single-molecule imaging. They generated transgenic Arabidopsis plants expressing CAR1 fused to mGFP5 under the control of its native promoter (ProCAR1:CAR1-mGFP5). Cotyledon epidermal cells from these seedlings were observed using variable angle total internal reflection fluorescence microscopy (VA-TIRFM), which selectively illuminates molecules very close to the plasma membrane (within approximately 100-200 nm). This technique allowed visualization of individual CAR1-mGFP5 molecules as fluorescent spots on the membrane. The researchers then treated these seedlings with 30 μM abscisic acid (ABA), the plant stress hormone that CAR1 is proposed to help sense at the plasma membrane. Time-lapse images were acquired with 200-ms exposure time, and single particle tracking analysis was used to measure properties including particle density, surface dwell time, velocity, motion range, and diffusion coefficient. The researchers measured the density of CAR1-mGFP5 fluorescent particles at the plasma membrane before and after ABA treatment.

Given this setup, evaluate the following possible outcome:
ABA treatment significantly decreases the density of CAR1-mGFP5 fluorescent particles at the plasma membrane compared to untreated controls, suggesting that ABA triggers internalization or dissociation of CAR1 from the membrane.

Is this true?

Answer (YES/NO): NO